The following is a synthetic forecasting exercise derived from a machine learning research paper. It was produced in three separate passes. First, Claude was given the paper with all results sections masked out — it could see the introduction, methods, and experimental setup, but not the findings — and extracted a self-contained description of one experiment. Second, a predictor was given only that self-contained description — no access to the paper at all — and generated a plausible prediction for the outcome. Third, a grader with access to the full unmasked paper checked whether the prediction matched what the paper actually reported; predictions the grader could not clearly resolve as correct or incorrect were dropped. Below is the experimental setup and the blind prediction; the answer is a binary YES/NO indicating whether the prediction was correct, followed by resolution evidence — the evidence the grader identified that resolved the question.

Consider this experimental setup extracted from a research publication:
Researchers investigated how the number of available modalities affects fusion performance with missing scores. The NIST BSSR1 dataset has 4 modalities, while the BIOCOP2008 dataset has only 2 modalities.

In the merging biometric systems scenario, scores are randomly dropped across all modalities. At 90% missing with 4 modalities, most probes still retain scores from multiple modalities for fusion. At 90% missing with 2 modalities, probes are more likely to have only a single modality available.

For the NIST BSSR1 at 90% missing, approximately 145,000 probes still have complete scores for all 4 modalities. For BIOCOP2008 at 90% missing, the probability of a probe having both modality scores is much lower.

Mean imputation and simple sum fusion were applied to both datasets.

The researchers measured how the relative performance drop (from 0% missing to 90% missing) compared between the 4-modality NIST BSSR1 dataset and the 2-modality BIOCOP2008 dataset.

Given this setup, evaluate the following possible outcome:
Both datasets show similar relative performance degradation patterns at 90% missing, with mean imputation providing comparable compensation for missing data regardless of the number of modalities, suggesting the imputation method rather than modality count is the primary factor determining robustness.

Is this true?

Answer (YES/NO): NO